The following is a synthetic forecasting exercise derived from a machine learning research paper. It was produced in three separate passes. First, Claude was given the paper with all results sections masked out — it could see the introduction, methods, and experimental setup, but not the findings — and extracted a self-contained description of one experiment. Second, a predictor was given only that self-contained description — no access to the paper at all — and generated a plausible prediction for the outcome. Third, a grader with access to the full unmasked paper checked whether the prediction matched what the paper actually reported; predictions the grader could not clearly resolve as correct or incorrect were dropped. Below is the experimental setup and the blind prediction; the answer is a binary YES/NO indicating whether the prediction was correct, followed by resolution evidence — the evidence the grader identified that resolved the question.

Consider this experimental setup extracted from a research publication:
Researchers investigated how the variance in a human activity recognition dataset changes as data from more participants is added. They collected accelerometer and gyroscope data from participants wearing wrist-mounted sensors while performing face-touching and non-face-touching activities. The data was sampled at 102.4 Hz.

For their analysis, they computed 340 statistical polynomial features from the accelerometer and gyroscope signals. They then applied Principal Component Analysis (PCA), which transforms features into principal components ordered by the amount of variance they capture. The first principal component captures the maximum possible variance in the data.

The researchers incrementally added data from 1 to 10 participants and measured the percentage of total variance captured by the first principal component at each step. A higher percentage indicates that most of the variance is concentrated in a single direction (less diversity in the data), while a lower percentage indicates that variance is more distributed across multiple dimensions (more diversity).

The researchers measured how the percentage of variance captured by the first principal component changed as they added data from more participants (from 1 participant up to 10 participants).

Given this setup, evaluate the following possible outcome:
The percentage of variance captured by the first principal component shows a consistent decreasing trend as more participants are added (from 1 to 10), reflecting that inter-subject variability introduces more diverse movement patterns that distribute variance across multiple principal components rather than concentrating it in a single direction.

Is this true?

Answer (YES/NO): NO